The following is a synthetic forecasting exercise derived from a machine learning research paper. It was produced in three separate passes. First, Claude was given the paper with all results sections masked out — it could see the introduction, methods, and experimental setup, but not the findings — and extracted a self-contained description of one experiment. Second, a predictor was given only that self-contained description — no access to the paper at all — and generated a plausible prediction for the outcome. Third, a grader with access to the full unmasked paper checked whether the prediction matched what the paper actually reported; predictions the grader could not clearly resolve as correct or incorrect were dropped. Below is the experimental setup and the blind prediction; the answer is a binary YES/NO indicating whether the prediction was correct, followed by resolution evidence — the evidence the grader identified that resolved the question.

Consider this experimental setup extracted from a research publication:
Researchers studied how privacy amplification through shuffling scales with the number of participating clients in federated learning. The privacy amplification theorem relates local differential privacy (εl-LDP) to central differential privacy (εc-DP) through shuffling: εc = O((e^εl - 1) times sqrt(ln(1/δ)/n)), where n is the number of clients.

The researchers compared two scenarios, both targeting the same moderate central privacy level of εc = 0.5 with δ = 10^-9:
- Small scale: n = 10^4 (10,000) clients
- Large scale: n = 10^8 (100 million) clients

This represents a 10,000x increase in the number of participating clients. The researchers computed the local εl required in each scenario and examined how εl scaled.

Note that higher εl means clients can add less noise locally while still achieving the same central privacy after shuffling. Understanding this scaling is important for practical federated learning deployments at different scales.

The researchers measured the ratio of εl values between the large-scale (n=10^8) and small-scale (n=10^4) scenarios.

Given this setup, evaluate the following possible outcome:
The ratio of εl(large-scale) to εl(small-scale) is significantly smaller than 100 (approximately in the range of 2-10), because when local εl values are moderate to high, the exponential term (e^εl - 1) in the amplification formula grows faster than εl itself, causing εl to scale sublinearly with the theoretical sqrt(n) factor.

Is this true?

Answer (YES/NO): YES